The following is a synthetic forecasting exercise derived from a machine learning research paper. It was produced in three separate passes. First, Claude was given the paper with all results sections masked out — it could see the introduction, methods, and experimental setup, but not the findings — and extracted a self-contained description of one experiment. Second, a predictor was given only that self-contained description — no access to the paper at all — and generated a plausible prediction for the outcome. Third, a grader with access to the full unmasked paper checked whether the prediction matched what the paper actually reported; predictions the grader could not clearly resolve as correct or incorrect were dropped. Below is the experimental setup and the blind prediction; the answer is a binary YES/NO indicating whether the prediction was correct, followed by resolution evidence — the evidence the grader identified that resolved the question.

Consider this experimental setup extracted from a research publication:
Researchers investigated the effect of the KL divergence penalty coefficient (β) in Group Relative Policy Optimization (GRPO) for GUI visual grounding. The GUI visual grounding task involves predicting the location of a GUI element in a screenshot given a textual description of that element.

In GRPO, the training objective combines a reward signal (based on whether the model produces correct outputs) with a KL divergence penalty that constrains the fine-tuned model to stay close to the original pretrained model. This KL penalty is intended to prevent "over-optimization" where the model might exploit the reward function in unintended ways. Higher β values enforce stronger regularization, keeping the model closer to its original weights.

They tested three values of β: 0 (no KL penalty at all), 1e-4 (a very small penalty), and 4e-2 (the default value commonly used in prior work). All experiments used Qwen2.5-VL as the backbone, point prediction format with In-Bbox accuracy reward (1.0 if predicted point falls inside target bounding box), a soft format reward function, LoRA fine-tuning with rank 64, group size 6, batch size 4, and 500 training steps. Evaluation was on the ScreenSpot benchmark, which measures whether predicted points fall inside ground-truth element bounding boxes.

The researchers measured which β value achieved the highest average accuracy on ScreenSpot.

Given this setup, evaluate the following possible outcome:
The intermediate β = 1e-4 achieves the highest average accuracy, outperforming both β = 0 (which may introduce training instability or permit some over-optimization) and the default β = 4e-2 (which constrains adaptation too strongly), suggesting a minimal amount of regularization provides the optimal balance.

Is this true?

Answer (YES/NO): YES